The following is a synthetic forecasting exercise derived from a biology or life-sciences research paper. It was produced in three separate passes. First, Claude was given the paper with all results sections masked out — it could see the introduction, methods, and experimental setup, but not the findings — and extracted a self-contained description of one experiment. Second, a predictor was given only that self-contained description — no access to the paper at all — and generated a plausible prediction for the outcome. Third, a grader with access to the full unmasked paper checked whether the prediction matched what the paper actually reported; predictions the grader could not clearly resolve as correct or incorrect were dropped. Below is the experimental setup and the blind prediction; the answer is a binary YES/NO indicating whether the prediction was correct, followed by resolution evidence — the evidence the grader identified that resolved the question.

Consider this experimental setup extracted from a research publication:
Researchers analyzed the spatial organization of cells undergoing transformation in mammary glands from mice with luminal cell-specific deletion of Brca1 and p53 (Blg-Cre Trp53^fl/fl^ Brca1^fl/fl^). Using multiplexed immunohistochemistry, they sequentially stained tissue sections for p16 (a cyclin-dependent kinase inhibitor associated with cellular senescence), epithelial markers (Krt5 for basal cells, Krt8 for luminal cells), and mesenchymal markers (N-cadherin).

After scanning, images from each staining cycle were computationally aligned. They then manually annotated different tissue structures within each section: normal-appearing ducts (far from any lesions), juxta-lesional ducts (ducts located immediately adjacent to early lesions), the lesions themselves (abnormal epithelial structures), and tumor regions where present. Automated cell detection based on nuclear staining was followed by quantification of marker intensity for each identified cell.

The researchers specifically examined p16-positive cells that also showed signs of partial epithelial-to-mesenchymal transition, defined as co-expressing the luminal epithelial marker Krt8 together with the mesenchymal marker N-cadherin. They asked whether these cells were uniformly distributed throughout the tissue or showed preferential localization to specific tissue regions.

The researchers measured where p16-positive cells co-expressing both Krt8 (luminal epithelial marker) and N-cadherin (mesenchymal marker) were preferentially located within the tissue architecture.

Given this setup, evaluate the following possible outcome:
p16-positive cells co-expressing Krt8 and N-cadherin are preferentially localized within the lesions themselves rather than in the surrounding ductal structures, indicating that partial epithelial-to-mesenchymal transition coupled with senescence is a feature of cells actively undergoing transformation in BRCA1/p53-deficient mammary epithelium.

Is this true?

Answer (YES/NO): NO